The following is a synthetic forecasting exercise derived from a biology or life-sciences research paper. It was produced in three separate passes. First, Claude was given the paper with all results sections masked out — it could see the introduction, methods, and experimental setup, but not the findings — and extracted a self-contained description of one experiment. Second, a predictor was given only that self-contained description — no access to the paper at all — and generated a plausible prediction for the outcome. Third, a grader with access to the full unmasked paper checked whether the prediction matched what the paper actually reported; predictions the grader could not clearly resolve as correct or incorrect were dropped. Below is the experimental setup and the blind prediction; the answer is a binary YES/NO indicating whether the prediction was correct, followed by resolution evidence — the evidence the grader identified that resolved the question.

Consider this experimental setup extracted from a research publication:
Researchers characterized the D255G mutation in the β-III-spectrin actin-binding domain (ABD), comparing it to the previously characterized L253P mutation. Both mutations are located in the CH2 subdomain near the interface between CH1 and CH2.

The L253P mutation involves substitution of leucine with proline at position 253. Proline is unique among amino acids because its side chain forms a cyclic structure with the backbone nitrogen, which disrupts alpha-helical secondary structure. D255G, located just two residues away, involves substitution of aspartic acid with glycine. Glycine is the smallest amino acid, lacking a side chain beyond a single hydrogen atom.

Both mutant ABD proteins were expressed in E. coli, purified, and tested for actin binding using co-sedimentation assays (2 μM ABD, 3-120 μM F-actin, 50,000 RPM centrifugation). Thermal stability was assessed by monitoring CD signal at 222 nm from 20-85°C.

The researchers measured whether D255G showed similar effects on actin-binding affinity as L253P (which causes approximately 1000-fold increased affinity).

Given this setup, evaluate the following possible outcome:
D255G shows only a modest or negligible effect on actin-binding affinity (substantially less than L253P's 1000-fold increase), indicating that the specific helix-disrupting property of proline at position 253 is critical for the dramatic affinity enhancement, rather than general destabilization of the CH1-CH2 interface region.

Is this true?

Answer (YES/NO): YES